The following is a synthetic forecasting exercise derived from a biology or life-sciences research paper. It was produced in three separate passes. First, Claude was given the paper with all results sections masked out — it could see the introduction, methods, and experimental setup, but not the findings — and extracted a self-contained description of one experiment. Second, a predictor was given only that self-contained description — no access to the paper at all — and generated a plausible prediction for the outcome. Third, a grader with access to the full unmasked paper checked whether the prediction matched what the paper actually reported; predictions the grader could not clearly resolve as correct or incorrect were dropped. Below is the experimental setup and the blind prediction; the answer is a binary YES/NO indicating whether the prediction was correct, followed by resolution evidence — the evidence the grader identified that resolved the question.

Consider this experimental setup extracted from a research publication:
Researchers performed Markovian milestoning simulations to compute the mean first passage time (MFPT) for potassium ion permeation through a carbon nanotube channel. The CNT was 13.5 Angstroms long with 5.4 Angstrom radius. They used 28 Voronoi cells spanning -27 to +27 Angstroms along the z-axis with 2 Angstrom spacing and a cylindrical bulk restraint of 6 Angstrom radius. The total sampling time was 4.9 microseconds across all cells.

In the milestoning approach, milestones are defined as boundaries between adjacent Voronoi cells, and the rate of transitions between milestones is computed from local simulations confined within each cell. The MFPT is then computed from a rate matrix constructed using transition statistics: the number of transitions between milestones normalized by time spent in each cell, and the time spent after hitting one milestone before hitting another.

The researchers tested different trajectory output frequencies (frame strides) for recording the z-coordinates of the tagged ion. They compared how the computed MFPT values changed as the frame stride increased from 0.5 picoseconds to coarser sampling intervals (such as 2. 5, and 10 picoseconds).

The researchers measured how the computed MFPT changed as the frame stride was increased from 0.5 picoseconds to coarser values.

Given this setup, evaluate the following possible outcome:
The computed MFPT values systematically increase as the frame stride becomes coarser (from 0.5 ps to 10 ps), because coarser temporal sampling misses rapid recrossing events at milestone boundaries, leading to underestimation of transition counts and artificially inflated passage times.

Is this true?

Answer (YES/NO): YES